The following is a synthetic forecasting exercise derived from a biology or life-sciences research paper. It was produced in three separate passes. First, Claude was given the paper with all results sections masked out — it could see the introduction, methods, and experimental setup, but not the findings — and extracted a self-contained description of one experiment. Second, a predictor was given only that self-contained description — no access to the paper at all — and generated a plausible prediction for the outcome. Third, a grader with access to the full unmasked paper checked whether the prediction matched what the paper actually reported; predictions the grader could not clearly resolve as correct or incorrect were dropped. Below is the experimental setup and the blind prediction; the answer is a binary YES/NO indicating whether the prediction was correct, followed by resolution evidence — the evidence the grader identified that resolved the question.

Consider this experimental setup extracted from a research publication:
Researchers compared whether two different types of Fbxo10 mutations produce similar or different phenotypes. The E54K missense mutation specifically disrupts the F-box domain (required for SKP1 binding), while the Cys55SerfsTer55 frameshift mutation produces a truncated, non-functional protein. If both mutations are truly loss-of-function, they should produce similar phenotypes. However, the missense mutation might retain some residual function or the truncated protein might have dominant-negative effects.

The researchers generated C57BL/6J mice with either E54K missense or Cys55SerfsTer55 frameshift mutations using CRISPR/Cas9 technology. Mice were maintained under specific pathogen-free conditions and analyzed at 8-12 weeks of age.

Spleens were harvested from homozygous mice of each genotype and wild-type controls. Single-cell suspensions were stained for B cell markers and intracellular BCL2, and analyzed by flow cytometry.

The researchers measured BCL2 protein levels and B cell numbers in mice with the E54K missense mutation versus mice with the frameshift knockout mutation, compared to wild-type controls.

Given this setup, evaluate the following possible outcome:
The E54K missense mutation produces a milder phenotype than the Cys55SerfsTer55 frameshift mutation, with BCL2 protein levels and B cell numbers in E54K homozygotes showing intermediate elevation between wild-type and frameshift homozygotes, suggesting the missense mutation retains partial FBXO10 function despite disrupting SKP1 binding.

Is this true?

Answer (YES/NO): NO